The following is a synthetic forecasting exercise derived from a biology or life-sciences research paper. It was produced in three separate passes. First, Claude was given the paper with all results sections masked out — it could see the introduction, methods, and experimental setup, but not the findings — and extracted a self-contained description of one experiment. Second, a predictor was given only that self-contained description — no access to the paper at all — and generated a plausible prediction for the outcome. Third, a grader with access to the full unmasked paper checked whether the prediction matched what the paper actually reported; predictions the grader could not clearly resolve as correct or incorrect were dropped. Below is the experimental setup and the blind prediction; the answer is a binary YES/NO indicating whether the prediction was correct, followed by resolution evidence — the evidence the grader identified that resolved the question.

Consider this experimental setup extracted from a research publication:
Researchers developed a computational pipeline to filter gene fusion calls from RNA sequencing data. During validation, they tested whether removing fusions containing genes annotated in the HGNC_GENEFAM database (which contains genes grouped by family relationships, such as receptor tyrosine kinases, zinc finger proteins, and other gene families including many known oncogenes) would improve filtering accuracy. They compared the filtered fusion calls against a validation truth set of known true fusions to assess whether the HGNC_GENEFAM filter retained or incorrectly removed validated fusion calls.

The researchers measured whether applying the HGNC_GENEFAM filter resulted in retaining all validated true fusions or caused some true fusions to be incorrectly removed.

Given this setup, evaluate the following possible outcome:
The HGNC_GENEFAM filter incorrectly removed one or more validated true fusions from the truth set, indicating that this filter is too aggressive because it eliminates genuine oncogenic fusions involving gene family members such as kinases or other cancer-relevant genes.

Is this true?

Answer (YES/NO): YES